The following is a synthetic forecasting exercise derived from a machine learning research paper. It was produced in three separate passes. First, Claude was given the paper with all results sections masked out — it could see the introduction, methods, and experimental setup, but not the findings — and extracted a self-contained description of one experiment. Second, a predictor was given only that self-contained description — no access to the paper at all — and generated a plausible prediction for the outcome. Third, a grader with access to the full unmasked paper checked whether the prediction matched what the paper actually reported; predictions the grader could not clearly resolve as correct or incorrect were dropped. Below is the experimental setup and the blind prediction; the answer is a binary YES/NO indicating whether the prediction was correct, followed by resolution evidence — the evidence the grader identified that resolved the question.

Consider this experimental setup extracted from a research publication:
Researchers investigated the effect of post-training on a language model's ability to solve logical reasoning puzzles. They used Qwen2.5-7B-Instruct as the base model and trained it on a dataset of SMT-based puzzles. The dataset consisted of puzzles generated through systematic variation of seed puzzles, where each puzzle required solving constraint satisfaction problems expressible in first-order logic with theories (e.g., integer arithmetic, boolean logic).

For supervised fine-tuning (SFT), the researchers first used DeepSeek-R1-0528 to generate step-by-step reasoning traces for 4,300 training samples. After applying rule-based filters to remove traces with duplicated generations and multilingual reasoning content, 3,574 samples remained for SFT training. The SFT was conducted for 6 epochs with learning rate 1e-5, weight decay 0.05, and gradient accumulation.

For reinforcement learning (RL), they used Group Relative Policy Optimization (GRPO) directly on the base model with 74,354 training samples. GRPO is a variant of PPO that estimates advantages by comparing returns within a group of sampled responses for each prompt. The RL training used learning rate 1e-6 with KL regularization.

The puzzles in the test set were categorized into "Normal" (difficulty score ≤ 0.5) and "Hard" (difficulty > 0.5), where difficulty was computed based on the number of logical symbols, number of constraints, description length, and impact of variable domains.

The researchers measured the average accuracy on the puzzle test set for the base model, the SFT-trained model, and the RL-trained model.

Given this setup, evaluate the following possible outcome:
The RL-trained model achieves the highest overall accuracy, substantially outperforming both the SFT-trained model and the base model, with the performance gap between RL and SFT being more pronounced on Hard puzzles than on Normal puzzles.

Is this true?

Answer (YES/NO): NO